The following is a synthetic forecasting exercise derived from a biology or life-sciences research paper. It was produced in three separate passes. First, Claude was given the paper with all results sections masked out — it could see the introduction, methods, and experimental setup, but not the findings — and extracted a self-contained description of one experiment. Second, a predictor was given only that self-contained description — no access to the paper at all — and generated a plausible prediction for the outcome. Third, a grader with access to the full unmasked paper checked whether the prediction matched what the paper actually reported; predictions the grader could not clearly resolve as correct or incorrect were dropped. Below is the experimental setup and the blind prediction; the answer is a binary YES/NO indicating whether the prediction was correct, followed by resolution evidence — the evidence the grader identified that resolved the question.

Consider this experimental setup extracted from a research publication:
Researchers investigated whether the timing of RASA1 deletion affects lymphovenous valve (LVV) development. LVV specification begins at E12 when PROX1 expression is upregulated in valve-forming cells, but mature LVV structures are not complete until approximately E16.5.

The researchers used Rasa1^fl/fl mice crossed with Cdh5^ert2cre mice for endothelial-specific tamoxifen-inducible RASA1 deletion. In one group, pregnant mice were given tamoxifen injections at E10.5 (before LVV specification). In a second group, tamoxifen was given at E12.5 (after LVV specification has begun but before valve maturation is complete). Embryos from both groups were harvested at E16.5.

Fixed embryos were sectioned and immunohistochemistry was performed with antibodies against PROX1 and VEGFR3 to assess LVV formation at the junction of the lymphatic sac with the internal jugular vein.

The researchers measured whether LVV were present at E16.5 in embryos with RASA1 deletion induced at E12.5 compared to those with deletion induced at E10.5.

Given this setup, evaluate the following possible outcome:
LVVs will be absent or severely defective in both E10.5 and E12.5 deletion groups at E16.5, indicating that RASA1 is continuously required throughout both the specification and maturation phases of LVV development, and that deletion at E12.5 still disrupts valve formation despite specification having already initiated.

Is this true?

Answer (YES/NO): NO